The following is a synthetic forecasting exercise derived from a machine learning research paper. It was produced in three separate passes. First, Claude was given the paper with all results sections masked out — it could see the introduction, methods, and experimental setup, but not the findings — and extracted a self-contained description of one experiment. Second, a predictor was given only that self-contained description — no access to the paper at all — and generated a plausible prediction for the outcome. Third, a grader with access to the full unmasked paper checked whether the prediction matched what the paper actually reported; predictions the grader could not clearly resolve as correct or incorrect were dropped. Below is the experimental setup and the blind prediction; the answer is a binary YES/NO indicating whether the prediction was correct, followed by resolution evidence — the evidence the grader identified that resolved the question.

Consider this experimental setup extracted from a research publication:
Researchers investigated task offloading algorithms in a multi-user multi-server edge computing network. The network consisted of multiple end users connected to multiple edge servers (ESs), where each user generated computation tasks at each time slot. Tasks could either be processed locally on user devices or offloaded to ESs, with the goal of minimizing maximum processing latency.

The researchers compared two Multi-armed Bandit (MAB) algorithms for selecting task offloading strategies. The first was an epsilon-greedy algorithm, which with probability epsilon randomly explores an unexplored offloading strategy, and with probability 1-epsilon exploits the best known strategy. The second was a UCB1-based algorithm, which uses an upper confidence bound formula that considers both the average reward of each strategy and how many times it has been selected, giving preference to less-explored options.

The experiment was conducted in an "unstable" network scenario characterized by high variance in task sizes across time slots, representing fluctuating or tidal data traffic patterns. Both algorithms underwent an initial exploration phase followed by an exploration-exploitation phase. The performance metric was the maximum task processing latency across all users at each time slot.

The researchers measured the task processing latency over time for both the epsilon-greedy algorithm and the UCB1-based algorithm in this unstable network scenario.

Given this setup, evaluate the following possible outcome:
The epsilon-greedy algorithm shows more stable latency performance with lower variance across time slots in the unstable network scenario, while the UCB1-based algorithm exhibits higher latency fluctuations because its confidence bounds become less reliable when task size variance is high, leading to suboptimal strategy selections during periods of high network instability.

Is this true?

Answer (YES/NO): NO